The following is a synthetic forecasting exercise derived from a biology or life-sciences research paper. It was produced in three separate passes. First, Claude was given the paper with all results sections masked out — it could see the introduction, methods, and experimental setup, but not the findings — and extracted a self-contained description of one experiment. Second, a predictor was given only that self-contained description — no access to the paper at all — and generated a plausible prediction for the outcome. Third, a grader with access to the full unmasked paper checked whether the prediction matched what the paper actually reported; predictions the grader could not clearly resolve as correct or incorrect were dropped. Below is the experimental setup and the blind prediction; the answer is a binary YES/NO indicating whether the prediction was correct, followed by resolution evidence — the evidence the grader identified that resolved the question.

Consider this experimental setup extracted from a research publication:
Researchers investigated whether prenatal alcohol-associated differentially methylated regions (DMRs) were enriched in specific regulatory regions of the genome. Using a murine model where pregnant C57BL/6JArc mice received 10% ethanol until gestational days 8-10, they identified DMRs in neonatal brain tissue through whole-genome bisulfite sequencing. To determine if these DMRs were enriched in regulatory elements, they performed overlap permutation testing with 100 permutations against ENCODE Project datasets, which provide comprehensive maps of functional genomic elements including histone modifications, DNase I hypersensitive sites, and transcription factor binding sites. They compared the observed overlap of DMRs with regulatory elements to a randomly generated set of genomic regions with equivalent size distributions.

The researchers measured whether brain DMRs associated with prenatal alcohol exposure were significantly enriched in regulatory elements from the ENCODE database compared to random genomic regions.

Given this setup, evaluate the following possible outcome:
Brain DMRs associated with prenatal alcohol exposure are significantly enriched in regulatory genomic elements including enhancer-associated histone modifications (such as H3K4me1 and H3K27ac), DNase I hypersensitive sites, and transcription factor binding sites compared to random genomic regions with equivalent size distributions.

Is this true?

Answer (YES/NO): NO